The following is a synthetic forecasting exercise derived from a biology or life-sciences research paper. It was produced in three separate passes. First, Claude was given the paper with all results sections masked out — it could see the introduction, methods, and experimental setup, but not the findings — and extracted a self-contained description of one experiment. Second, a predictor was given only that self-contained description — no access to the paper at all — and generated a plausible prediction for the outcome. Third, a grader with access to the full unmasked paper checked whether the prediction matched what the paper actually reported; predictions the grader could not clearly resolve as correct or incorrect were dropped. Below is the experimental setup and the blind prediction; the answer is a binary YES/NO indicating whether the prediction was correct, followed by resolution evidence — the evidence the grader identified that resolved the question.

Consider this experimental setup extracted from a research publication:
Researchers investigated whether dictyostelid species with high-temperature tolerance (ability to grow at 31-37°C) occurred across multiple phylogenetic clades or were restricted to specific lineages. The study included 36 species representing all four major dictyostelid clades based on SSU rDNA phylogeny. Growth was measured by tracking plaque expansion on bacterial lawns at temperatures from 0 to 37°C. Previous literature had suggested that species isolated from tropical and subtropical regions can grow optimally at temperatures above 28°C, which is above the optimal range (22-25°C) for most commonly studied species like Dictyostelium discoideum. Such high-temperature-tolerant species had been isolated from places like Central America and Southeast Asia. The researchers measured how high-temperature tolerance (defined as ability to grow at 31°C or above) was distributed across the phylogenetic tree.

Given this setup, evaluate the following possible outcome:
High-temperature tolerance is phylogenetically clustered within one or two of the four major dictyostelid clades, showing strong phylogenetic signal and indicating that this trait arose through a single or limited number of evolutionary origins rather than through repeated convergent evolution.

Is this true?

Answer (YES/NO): NO